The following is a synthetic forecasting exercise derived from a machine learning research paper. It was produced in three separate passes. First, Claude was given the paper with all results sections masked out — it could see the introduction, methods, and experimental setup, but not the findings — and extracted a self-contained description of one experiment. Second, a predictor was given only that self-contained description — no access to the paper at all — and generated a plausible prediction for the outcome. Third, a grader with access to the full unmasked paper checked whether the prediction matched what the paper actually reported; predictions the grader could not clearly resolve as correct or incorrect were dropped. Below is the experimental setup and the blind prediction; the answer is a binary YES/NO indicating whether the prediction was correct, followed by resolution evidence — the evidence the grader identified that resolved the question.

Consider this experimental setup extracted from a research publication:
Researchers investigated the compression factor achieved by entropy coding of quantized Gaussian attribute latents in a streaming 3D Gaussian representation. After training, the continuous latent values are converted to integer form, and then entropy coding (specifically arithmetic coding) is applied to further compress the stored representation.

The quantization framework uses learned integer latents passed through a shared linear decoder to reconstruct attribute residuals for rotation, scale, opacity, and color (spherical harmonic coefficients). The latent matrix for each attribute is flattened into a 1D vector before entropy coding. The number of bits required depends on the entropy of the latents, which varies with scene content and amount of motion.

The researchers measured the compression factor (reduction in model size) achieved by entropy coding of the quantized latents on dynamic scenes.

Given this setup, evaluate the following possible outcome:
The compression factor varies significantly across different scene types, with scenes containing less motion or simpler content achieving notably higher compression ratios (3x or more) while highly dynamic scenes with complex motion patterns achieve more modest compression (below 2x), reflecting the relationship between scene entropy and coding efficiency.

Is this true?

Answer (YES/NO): NO